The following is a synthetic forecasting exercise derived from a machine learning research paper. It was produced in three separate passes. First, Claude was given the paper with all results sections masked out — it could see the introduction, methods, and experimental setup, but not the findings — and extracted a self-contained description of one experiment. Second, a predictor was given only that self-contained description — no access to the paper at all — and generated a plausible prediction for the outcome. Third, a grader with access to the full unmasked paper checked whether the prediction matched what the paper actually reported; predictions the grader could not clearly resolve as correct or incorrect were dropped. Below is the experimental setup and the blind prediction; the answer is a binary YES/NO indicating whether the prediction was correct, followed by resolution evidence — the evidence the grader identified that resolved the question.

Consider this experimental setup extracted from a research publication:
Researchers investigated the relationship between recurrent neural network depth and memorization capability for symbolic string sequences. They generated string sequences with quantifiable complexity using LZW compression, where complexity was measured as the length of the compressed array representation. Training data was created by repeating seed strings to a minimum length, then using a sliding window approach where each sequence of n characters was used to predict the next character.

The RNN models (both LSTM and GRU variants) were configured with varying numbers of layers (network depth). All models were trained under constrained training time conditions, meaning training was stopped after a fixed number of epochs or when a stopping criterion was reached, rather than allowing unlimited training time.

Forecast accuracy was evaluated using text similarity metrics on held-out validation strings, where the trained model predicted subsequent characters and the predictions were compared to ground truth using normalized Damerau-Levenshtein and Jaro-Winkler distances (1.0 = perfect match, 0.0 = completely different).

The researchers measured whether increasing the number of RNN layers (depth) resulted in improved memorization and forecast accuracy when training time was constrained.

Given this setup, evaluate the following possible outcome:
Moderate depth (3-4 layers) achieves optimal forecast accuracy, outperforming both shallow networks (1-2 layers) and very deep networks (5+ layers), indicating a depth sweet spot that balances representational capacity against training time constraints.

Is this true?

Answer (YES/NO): NO